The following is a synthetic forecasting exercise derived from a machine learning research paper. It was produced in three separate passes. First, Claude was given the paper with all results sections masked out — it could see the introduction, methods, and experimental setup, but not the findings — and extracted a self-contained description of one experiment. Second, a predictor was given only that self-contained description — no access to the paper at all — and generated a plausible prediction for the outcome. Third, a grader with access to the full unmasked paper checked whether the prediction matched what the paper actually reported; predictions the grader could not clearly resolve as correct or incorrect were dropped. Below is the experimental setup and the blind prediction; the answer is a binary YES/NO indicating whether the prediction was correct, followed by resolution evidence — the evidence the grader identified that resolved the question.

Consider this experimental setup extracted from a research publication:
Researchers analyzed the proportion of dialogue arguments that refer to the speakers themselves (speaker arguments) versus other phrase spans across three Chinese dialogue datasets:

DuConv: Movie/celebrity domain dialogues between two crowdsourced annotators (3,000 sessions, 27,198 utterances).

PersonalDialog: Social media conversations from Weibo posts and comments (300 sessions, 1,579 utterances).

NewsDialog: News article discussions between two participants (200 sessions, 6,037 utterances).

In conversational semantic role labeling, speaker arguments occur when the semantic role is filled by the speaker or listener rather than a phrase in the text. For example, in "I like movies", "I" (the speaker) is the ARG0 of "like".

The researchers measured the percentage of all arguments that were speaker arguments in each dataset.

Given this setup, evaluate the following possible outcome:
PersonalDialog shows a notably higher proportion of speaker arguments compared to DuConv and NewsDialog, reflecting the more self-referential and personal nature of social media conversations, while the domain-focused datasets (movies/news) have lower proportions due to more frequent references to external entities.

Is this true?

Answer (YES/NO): YES